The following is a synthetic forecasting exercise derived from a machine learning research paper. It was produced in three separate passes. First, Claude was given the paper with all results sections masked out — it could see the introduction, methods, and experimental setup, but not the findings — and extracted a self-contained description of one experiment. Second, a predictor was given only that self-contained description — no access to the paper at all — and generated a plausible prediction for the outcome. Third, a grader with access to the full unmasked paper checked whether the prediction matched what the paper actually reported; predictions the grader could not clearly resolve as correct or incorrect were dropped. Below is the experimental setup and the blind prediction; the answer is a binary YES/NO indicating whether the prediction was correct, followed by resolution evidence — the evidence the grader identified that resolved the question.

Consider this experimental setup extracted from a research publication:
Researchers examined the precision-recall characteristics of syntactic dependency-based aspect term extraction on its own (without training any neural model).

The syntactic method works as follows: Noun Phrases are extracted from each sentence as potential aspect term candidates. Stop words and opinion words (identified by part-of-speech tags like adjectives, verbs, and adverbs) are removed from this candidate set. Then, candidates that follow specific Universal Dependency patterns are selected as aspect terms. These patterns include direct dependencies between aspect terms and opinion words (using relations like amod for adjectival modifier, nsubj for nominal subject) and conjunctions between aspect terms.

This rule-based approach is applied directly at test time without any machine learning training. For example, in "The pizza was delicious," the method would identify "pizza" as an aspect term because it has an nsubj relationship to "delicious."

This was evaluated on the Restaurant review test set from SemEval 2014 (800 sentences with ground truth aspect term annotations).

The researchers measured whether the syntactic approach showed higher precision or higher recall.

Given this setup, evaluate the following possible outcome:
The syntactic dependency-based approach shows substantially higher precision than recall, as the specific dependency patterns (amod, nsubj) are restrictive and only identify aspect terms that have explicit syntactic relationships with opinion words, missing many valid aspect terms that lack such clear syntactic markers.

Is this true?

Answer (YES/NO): NO